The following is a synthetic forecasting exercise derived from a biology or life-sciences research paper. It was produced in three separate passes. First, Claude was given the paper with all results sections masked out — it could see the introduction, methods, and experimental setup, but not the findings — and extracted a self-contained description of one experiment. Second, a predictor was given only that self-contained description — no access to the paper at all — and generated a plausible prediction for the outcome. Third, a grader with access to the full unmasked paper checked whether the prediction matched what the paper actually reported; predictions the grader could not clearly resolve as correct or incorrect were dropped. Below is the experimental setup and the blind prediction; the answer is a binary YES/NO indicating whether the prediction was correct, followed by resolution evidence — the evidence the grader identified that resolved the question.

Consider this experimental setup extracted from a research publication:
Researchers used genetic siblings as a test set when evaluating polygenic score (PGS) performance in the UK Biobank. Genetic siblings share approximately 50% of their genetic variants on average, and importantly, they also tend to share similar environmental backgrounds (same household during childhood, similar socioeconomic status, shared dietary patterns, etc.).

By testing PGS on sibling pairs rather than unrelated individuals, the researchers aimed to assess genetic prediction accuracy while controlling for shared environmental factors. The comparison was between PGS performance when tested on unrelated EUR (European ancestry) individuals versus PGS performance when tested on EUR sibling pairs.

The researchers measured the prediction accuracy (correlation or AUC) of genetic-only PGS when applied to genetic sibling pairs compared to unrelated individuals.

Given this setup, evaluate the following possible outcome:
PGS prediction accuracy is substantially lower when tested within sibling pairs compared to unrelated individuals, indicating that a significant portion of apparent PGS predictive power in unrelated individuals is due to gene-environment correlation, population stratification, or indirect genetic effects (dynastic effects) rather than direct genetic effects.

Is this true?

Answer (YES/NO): NO